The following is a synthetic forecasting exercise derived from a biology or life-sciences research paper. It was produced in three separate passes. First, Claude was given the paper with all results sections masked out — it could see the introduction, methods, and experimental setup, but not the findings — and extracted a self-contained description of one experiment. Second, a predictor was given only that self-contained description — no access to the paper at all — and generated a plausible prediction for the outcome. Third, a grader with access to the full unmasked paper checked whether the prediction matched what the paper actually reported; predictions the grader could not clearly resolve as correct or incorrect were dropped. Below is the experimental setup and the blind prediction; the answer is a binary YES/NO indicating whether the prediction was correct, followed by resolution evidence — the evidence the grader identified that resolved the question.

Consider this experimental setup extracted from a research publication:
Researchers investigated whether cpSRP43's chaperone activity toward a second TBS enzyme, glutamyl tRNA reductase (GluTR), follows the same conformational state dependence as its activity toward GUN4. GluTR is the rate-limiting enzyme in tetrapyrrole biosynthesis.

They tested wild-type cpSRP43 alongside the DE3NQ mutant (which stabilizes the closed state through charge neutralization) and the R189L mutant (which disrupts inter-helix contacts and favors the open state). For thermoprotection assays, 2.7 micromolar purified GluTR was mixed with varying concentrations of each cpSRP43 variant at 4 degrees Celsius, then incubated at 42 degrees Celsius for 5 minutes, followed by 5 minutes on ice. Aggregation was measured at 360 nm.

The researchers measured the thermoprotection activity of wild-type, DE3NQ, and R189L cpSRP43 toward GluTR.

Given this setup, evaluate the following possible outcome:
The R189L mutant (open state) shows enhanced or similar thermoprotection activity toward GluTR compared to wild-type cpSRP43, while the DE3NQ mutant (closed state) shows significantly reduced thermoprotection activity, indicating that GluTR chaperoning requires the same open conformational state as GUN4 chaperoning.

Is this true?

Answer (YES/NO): YES